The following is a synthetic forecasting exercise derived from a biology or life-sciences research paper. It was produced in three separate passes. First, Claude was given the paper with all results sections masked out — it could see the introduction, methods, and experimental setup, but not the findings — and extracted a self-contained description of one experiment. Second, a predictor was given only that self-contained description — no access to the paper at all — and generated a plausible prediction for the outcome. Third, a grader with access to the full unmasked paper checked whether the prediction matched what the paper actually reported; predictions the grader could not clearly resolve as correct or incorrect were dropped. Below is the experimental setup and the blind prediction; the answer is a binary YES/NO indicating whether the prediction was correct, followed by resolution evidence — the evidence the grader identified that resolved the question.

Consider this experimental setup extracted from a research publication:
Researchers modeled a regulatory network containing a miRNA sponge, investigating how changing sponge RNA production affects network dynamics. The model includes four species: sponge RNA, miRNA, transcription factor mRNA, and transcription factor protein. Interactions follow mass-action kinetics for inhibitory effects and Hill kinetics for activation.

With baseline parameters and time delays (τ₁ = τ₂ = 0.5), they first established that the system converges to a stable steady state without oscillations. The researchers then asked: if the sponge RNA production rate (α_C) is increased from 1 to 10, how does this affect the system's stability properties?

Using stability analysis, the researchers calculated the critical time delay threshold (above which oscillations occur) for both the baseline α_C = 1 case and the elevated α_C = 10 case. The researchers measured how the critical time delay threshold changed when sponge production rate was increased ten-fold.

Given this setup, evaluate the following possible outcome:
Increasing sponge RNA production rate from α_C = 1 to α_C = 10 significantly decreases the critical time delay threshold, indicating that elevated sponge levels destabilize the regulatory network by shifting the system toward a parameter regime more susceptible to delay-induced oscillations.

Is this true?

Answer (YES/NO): YES